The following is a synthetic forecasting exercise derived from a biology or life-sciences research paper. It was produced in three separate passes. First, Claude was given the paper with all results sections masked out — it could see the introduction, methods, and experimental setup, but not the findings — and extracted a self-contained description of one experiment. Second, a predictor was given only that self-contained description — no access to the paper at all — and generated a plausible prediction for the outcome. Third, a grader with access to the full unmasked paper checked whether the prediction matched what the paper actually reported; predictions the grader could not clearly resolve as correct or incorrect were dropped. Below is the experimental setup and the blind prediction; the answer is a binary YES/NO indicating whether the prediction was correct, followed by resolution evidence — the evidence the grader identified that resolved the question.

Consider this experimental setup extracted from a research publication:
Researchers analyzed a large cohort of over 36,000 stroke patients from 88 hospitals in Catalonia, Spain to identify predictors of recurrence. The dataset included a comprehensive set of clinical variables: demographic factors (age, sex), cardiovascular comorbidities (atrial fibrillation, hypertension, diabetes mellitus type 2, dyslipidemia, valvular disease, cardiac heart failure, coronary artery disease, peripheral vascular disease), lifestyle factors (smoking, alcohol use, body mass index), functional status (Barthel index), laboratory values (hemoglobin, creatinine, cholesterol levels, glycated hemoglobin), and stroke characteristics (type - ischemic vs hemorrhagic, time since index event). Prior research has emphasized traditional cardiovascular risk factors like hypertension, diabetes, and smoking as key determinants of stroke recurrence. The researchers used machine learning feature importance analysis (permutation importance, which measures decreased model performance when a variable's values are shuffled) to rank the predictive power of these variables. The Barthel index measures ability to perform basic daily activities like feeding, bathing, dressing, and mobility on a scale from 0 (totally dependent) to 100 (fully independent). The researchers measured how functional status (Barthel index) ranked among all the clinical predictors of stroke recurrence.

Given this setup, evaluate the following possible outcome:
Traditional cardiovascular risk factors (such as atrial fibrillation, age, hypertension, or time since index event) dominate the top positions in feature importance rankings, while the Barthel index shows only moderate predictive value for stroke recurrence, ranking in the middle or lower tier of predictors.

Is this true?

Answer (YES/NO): NO